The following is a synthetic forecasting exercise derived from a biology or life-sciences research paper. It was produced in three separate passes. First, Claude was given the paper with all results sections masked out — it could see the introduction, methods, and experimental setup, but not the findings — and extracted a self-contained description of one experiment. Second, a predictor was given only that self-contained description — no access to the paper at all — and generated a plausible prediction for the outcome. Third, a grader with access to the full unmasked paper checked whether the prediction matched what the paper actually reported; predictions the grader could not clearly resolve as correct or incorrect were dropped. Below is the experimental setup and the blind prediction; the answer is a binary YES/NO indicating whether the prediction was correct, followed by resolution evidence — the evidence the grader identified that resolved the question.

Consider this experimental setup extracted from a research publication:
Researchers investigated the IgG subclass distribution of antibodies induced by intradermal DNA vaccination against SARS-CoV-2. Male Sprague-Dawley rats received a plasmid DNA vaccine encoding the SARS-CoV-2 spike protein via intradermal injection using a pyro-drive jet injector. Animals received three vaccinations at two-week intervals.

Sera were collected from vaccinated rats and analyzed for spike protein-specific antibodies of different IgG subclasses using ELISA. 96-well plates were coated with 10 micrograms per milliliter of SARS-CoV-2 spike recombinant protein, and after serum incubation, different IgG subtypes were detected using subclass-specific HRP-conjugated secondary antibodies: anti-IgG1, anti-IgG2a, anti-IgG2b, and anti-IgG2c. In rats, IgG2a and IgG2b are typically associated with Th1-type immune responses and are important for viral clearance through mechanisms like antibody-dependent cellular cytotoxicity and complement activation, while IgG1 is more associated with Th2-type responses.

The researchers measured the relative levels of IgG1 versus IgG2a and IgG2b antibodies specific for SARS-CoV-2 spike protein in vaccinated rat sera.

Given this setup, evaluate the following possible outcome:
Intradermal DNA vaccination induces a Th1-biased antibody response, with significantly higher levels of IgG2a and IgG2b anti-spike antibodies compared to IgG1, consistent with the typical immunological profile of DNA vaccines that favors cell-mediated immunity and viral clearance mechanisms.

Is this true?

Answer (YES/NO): NO